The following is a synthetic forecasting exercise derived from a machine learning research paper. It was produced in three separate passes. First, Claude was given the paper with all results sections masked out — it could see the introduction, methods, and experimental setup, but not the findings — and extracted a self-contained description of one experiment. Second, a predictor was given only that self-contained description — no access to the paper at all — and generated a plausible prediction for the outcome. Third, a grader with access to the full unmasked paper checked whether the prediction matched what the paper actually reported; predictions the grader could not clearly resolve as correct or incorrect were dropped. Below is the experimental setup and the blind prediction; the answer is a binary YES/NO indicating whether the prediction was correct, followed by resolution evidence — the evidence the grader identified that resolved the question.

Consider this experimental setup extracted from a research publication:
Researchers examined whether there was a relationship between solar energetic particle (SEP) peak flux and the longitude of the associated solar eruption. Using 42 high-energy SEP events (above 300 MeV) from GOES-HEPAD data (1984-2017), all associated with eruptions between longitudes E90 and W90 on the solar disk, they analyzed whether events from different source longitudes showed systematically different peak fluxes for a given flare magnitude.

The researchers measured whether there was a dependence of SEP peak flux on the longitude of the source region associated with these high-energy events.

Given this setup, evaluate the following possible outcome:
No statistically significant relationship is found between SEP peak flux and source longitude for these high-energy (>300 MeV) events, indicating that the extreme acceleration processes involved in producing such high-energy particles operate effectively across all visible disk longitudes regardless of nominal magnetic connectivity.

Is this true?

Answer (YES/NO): NO